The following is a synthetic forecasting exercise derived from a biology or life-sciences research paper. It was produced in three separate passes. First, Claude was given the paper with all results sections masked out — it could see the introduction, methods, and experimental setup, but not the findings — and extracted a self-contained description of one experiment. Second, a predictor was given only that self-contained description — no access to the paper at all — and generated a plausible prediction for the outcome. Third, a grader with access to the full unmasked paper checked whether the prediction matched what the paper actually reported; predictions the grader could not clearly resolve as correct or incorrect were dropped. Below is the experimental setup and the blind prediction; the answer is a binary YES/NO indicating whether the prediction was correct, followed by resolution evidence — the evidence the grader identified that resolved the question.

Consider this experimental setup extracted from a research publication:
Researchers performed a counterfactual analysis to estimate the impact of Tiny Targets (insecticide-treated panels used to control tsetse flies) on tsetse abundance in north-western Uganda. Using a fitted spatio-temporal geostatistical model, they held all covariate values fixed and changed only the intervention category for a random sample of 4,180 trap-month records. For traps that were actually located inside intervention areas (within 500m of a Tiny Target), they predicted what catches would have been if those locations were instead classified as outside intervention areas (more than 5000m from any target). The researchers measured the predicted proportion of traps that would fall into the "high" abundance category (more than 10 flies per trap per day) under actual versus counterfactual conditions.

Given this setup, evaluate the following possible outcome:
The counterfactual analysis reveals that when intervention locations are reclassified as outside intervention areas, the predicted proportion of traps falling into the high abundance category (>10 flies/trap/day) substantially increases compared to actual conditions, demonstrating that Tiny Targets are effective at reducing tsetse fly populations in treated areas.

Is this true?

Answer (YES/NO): YES